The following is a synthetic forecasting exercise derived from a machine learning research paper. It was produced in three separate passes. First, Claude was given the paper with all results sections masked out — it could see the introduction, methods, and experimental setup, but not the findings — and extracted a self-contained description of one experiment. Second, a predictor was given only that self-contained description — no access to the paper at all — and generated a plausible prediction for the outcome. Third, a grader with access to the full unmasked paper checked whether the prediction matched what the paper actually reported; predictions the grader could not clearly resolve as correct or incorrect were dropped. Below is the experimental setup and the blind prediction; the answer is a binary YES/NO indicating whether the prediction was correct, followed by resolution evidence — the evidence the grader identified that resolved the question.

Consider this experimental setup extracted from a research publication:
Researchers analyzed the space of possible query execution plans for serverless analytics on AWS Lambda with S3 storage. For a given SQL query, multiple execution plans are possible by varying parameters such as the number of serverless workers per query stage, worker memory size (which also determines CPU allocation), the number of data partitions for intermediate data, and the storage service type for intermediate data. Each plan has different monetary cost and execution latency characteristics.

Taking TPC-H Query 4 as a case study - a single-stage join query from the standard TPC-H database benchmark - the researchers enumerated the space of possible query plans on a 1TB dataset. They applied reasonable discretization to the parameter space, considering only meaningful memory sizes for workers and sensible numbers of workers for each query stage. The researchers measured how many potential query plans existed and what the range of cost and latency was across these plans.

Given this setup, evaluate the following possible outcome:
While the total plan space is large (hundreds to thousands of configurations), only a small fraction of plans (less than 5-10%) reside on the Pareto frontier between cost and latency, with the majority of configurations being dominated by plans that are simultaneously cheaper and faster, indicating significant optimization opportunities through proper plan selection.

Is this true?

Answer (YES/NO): NO